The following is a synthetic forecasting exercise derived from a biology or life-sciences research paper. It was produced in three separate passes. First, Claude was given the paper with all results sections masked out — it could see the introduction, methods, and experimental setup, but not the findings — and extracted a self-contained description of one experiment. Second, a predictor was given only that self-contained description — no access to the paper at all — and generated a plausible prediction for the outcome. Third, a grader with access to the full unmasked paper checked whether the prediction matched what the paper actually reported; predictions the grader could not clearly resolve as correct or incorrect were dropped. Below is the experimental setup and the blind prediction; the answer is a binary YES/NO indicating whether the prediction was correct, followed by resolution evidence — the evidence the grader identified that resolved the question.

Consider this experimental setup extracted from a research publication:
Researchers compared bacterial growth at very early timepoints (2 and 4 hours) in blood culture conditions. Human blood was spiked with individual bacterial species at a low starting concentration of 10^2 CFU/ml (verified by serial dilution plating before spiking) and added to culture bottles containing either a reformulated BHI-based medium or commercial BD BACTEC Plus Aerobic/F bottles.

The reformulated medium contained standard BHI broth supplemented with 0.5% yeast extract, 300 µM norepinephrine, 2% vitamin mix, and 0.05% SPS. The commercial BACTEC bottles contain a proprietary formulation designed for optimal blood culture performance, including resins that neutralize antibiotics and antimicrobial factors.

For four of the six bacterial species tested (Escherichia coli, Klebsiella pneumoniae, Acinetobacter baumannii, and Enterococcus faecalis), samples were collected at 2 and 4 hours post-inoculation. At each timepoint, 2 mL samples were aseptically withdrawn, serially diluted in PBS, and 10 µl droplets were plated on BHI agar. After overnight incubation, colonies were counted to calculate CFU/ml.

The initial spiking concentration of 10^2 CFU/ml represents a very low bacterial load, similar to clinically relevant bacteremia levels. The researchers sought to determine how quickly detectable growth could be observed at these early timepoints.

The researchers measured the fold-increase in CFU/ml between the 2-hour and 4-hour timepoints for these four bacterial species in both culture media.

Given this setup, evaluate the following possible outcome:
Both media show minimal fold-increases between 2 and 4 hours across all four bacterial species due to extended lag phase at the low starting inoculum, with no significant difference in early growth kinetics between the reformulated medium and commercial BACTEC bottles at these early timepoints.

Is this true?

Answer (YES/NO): NO